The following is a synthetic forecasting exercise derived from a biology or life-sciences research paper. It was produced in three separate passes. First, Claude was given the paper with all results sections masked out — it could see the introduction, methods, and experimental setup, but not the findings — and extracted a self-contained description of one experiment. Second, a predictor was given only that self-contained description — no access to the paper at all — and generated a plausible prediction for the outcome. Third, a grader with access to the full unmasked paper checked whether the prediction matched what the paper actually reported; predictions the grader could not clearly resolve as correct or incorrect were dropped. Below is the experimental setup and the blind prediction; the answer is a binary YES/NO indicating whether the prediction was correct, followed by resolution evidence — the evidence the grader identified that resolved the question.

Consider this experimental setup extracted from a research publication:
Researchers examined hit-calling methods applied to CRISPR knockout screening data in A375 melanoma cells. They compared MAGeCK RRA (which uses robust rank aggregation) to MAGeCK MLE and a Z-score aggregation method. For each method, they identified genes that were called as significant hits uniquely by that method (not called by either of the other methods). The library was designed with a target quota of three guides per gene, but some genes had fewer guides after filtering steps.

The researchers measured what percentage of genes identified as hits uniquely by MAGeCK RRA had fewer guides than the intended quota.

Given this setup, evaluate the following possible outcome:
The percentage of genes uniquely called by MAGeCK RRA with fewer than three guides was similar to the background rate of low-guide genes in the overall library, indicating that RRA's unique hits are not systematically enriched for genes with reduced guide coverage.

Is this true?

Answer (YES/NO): YES